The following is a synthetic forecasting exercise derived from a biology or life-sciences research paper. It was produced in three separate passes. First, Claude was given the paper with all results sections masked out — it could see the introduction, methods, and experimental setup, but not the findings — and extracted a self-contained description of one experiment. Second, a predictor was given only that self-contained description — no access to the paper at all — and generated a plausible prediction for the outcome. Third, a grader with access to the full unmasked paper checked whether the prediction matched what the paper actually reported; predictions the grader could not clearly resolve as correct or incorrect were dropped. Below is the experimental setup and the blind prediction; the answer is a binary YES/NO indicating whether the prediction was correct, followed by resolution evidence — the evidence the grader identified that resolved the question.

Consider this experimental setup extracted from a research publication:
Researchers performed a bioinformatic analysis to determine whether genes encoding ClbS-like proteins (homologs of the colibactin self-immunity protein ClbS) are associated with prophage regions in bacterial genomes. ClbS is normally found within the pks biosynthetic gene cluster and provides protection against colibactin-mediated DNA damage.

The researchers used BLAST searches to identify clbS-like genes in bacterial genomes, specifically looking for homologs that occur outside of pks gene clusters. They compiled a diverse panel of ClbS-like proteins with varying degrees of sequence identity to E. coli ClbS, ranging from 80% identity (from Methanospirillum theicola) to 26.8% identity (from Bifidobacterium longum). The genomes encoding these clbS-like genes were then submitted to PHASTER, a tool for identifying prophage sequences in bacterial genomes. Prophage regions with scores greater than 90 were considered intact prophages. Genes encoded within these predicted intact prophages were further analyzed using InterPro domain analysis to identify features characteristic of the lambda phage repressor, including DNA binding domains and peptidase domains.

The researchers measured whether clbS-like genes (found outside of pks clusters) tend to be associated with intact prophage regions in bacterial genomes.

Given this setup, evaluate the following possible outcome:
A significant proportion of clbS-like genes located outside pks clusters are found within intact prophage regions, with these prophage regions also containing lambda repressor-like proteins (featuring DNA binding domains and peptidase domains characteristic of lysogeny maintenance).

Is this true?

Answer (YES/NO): NO